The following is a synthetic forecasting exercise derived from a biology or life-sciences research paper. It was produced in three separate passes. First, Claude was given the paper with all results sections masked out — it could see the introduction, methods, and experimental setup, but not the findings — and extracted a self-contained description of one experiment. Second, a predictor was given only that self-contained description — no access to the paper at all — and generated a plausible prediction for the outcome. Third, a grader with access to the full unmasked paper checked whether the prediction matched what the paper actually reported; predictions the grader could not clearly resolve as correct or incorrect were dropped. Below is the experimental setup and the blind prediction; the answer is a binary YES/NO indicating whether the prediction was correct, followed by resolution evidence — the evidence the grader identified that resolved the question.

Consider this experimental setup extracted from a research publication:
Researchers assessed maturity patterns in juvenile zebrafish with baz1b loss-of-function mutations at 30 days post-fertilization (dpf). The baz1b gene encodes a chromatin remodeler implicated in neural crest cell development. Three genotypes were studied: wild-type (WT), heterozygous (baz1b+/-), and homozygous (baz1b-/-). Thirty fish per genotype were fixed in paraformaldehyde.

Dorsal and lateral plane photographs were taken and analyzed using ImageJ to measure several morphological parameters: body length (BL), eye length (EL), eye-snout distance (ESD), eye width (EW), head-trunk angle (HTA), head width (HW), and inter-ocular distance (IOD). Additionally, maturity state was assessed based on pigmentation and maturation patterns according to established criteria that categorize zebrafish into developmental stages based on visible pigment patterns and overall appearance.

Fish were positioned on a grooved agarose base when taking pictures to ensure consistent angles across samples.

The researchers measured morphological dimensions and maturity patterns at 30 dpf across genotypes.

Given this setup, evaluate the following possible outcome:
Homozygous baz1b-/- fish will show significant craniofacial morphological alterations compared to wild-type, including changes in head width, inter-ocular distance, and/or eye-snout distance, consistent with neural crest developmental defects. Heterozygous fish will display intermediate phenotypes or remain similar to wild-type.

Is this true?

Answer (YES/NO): NO